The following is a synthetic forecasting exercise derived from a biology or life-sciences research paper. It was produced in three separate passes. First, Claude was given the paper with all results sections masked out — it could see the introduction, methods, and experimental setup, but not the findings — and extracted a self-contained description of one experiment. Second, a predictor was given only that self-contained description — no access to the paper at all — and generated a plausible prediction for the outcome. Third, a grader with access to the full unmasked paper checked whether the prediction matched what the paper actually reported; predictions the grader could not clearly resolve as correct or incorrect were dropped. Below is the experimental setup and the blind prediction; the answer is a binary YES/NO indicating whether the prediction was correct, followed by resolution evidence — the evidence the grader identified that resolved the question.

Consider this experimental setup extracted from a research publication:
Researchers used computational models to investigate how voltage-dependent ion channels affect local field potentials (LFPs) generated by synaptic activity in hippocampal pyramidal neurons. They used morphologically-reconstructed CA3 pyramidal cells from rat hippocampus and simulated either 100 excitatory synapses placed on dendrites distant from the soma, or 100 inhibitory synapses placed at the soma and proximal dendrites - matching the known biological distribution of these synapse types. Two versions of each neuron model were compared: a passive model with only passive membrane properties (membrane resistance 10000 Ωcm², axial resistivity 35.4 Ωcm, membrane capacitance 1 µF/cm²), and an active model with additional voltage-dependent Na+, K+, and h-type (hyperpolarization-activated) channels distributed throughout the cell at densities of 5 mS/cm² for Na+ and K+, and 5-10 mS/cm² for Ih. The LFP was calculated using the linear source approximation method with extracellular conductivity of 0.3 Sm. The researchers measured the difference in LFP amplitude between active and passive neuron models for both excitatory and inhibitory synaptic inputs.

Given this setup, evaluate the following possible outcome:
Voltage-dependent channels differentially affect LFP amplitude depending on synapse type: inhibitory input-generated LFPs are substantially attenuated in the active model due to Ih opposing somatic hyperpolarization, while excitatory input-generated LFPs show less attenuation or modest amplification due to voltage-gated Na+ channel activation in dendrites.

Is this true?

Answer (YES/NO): NO